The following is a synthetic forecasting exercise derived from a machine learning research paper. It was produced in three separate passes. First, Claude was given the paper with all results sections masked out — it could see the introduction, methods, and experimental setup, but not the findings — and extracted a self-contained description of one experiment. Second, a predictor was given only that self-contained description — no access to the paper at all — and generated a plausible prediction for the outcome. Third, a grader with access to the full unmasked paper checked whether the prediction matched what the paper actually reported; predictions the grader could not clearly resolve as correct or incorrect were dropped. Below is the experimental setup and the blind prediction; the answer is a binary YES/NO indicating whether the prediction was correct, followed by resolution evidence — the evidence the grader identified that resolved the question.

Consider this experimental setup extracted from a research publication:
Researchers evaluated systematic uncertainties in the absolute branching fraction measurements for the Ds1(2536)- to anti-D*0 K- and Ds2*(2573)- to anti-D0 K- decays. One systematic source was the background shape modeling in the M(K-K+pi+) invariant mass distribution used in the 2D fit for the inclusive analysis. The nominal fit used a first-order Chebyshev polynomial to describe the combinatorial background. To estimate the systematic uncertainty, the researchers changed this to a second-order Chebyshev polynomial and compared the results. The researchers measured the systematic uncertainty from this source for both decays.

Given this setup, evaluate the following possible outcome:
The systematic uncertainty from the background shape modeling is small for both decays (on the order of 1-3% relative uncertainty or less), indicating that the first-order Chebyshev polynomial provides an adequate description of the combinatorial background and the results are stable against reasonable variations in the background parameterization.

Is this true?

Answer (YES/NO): NO